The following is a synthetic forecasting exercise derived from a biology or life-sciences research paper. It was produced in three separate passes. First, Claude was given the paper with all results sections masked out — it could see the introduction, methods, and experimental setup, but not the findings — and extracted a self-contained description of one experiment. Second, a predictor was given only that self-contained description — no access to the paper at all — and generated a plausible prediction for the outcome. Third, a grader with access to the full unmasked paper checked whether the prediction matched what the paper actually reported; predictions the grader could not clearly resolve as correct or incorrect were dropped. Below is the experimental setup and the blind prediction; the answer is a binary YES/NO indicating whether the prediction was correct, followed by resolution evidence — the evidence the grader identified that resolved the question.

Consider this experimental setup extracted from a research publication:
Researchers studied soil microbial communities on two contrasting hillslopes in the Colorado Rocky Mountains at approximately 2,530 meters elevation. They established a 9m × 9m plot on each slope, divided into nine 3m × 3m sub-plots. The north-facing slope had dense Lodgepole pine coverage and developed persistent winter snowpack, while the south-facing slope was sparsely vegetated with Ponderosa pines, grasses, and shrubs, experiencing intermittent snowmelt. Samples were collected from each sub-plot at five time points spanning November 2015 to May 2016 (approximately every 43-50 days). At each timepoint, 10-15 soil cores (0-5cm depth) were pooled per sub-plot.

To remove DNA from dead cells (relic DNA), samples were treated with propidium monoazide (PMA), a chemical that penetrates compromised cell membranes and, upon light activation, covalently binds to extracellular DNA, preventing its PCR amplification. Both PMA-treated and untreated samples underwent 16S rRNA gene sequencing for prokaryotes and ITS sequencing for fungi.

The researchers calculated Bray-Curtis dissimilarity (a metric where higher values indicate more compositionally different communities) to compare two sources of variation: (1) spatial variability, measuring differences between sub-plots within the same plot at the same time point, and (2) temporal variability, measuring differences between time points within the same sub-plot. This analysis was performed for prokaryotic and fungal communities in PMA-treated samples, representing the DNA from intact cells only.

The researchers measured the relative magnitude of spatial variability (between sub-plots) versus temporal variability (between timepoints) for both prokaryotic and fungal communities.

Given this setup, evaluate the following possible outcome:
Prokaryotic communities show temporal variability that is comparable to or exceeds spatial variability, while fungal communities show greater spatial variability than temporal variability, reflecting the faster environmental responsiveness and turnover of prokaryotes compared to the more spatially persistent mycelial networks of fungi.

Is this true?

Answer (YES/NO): NO